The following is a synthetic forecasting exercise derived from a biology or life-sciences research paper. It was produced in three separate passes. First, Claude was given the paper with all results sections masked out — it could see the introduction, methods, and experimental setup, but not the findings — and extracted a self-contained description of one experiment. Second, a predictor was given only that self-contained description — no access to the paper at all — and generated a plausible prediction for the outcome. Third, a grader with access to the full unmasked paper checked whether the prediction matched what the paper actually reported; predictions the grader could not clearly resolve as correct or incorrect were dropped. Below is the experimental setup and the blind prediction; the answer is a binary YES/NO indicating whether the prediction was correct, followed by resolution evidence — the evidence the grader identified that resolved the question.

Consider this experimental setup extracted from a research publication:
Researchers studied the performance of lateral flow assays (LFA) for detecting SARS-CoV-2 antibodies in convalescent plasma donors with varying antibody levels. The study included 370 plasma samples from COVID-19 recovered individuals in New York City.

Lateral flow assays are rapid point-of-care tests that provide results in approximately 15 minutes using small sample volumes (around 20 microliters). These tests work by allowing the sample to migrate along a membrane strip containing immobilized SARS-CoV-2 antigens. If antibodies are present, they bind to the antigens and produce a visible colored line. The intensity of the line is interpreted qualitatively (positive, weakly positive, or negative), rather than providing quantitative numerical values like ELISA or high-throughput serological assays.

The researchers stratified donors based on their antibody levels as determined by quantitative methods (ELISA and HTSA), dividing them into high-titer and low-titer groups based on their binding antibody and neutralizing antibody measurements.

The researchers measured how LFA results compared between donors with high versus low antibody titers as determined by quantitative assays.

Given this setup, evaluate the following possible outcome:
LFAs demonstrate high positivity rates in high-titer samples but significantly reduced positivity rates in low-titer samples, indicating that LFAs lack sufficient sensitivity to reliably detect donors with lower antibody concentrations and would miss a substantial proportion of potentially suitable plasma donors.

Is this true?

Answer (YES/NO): YES